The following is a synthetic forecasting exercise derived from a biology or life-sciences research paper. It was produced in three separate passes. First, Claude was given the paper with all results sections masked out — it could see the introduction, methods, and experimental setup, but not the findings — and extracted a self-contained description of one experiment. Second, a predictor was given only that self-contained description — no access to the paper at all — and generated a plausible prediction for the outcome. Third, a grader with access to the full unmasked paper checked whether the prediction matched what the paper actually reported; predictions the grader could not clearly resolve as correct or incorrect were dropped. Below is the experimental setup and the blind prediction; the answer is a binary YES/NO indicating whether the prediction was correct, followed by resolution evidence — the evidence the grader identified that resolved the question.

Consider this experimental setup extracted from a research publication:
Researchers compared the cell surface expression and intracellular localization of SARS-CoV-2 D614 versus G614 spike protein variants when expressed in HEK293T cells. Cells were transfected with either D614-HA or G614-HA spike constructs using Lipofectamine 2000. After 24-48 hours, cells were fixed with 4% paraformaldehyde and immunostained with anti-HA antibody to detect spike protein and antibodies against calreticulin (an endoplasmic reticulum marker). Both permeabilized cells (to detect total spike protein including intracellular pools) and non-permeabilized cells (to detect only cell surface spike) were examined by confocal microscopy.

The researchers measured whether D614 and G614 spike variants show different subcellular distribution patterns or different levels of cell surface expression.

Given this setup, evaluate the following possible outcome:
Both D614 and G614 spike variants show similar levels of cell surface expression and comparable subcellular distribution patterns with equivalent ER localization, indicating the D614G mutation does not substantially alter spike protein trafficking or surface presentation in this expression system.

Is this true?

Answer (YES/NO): YES